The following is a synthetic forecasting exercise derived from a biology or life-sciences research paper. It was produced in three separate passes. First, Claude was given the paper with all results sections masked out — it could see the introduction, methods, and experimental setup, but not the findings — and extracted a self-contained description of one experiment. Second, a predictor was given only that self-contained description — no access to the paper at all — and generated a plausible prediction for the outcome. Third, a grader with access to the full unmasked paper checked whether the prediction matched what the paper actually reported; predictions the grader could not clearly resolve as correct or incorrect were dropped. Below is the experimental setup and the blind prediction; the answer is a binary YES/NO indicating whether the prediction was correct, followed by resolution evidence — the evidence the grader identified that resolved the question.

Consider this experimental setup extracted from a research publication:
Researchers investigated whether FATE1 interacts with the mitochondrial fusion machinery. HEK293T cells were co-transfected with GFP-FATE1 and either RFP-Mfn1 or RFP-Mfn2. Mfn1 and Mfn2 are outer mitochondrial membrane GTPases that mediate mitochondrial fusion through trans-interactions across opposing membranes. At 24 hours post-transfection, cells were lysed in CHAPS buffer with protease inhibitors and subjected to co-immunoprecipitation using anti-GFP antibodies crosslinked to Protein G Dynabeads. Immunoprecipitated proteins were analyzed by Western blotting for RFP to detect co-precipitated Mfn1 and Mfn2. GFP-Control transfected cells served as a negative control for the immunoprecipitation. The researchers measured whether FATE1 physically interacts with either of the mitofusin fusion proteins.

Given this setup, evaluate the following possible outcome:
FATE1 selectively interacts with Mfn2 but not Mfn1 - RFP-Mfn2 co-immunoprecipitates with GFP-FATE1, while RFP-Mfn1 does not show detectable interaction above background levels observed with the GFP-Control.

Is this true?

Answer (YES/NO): YES